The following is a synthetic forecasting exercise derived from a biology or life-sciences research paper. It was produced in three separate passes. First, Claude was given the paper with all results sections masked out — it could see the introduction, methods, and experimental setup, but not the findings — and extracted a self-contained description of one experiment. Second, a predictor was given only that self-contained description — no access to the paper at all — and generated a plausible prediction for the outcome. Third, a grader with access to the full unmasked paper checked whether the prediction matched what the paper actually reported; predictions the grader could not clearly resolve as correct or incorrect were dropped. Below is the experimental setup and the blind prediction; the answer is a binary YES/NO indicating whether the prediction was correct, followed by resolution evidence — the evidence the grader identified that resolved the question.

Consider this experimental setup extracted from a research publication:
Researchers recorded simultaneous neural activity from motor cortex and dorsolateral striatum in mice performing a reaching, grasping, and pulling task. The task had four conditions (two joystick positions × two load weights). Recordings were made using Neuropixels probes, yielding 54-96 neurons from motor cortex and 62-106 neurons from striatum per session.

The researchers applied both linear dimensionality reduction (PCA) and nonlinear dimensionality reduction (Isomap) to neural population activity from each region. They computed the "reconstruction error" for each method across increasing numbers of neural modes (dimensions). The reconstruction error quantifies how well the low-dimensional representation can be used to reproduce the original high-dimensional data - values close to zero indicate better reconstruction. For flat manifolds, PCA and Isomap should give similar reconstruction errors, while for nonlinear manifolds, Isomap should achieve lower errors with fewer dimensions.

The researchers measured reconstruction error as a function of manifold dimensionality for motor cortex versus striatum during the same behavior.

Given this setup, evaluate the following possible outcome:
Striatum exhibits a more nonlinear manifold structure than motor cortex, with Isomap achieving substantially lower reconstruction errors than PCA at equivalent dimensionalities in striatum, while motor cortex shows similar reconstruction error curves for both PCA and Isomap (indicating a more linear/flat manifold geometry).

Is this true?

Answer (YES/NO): YES